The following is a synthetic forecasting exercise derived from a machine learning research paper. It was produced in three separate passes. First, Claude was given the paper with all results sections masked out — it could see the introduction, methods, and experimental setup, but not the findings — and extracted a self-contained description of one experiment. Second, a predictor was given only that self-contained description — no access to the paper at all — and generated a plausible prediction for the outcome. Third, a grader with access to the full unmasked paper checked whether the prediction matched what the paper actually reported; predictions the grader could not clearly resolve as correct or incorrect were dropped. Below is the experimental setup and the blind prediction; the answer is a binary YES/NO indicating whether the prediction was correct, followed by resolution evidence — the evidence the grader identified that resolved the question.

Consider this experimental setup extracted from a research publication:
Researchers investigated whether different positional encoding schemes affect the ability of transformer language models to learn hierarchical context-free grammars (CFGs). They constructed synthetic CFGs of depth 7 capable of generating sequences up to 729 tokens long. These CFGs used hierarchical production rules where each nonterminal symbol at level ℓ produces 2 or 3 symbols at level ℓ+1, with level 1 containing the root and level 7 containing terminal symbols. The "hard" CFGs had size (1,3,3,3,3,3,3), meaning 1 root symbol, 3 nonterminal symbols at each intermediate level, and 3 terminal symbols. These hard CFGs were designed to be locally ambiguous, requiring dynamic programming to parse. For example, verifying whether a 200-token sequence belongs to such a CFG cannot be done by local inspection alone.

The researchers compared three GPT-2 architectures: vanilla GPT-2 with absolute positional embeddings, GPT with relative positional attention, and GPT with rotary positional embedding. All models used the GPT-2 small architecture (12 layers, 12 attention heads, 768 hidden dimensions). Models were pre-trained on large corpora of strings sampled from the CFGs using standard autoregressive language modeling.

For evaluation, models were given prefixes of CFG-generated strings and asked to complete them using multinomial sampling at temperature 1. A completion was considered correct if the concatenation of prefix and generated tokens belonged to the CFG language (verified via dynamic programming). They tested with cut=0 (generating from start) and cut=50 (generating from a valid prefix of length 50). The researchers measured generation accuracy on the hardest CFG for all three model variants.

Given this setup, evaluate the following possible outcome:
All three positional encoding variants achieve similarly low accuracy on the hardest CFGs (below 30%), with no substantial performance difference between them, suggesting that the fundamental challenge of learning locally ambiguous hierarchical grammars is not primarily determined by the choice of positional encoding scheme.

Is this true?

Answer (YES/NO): NO